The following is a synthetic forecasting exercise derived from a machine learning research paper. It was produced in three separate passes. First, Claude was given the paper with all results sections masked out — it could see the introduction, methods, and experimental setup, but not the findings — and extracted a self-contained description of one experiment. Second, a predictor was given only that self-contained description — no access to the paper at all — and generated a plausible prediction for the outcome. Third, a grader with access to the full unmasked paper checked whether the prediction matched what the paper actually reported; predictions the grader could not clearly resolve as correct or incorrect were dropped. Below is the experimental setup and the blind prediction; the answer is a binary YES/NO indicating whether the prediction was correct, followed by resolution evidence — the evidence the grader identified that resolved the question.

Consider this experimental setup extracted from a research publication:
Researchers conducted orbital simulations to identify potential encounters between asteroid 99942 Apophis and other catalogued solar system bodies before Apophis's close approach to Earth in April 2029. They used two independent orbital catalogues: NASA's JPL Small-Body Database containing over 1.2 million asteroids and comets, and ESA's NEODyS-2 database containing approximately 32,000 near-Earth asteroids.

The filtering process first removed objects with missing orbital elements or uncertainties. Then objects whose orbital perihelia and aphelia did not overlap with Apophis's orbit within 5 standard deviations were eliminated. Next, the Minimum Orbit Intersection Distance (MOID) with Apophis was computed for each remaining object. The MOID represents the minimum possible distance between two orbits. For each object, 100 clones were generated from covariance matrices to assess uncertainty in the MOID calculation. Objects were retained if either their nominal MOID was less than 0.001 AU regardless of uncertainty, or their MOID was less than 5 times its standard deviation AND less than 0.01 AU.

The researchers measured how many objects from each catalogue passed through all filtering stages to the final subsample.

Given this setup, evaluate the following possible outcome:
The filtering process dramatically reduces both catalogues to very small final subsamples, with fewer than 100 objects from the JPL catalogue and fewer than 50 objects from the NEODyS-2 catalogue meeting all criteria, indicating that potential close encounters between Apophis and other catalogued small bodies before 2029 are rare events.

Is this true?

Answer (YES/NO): NO